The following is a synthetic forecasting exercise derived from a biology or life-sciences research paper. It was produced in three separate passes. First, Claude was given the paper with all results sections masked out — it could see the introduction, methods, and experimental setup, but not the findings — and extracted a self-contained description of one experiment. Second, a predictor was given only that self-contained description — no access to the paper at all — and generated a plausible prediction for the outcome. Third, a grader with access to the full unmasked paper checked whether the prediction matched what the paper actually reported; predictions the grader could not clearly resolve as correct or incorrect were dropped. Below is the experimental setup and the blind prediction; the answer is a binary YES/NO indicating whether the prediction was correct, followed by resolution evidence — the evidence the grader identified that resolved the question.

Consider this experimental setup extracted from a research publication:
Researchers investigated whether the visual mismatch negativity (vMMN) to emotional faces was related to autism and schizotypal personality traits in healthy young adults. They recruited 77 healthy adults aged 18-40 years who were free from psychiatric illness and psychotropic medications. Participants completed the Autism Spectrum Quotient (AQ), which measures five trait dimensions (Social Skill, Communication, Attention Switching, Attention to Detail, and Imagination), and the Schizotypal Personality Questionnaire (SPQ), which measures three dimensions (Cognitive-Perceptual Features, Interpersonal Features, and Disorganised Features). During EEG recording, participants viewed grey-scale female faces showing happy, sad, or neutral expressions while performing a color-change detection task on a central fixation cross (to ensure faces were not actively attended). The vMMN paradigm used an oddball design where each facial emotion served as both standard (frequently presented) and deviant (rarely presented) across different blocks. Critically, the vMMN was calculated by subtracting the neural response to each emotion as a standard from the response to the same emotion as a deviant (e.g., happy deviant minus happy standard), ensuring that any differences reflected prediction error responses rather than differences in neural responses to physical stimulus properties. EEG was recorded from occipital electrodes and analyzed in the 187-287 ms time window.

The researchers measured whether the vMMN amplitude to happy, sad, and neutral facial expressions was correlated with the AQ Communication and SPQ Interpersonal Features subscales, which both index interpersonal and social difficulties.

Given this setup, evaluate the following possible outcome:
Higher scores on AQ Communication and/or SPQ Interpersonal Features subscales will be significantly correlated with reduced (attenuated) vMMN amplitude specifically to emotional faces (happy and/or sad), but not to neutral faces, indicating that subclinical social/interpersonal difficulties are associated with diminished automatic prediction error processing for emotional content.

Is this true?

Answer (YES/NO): NO